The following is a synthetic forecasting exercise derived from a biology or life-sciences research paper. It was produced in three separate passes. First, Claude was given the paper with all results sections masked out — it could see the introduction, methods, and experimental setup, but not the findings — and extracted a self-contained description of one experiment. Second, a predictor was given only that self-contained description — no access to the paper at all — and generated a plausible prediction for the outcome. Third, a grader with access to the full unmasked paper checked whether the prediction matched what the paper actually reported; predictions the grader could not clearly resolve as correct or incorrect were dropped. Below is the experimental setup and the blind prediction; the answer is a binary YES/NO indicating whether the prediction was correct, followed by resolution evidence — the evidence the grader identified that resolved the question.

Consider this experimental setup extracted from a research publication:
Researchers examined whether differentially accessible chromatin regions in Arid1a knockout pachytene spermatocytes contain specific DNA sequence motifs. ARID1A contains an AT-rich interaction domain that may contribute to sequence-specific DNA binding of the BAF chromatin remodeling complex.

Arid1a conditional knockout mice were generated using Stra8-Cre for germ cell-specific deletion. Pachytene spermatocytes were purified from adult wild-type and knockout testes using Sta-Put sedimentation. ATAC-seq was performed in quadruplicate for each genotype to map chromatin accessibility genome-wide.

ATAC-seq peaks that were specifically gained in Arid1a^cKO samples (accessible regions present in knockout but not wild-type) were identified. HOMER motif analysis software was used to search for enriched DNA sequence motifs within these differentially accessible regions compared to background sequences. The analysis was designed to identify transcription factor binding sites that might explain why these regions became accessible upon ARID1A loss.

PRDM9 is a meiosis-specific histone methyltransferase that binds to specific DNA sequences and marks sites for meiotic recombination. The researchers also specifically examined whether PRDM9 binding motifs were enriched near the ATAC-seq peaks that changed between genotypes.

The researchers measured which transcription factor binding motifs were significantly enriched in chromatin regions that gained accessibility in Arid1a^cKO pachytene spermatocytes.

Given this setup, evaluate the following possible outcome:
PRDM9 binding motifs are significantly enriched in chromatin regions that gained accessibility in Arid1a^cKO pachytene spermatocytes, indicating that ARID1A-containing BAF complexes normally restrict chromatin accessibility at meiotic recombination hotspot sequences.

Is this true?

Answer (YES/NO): YES